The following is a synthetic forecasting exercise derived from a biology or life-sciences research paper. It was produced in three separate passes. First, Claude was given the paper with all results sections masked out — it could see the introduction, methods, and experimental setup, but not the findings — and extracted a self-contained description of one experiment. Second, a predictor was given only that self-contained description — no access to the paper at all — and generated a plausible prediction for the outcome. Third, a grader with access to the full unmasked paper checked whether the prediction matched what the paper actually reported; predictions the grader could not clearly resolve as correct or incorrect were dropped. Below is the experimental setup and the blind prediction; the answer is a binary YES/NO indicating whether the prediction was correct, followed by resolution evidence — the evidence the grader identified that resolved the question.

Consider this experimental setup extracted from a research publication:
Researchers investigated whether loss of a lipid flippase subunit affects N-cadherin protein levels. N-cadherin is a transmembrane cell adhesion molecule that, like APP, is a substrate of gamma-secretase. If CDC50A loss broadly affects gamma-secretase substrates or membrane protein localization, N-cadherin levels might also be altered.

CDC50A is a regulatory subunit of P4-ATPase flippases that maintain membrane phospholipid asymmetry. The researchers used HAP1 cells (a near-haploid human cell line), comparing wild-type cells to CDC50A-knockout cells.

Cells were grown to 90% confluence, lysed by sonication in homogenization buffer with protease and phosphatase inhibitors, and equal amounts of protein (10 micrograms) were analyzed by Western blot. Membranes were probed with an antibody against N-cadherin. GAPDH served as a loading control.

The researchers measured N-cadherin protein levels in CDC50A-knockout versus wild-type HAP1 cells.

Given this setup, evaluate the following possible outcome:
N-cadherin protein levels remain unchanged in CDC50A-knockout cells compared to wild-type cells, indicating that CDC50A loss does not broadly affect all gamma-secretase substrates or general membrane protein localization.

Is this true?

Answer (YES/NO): NO